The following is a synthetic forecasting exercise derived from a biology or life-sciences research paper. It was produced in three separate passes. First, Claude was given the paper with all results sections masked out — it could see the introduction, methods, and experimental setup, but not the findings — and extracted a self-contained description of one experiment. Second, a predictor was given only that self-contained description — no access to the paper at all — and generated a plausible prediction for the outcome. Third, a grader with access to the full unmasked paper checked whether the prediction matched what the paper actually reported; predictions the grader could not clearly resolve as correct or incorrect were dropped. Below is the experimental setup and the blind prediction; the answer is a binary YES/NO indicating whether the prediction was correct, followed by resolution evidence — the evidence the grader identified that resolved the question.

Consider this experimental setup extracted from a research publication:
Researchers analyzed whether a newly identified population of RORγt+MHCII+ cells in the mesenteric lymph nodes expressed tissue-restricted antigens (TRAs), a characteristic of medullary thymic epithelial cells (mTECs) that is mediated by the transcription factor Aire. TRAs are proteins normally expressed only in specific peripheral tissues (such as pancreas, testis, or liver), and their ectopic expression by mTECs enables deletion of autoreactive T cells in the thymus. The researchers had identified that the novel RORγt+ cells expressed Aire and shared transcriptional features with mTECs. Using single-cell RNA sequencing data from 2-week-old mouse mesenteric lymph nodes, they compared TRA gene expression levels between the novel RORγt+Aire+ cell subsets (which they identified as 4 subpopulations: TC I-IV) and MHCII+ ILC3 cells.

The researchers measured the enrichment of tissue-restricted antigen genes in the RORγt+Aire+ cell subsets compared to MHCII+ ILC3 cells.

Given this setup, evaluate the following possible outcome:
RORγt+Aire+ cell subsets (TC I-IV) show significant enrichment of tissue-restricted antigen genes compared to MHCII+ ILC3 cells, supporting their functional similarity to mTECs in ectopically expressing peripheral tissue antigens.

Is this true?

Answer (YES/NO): YES